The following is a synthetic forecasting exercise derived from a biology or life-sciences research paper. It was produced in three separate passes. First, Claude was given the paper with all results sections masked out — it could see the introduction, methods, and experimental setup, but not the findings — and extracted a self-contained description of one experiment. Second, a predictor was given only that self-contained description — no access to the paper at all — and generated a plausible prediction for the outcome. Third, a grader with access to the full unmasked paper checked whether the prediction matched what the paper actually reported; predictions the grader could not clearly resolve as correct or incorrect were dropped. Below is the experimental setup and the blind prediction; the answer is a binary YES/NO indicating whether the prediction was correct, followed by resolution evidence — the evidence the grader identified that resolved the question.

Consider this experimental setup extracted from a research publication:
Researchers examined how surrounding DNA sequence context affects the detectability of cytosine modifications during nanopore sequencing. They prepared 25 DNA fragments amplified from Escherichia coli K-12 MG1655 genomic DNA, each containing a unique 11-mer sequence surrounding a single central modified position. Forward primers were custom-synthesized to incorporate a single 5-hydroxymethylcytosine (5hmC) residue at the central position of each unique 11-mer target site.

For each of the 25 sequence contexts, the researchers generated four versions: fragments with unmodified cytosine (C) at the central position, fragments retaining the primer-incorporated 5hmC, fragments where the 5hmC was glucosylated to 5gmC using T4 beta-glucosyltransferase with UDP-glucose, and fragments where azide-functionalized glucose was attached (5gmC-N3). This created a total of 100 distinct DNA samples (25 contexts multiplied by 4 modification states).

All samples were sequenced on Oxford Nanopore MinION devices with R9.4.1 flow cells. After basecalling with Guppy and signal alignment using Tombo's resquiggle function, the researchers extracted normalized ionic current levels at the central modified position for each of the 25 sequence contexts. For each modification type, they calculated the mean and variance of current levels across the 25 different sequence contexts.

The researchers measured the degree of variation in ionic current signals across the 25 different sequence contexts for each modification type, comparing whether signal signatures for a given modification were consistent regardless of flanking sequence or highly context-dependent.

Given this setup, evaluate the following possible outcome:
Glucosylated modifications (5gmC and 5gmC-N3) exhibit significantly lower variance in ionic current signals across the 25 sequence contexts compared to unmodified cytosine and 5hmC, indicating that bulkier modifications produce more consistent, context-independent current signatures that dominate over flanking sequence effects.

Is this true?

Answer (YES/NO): NO